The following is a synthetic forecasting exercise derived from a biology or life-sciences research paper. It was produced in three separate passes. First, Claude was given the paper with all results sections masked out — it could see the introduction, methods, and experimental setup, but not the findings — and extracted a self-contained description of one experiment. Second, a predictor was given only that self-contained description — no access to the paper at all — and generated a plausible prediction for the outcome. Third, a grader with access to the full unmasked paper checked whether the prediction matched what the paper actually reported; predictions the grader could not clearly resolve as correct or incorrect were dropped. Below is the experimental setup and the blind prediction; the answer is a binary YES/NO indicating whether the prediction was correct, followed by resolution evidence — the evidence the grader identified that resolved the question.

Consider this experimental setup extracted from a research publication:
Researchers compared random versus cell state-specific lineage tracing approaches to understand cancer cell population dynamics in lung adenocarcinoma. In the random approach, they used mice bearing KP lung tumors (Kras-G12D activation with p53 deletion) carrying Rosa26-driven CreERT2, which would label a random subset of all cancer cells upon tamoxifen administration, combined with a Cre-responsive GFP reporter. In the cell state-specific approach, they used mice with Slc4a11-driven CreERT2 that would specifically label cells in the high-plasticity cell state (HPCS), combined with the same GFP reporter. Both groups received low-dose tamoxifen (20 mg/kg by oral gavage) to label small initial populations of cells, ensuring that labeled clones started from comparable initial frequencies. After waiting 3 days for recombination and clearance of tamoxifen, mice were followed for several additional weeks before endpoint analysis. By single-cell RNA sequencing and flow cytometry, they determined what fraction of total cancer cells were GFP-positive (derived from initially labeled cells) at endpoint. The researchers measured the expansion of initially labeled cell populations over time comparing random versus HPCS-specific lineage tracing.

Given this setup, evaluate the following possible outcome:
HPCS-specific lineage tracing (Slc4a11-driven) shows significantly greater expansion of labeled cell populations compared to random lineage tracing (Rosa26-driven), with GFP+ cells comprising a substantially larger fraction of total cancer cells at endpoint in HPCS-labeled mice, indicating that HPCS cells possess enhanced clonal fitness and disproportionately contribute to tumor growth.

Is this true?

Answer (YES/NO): YES